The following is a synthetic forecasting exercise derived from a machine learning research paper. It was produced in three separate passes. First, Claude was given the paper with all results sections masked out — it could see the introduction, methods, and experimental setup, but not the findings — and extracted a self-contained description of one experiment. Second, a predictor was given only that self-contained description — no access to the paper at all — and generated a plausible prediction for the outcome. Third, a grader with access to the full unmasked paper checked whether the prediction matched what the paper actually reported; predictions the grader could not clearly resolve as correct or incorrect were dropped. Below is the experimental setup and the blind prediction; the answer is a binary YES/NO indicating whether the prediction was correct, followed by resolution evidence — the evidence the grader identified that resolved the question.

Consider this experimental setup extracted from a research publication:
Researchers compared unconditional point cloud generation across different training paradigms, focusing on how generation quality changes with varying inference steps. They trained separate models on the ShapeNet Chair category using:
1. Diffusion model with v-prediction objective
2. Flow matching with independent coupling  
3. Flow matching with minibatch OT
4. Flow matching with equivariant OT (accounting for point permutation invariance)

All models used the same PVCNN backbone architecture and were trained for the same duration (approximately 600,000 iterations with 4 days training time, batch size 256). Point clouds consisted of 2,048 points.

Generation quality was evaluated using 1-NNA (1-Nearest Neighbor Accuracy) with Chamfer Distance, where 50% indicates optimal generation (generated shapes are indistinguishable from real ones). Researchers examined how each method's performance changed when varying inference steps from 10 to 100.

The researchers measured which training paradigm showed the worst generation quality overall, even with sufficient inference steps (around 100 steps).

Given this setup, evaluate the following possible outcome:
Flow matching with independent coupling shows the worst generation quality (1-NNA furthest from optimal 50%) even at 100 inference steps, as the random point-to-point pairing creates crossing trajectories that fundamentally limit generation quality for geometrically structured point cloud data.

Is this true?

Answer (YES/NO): NO